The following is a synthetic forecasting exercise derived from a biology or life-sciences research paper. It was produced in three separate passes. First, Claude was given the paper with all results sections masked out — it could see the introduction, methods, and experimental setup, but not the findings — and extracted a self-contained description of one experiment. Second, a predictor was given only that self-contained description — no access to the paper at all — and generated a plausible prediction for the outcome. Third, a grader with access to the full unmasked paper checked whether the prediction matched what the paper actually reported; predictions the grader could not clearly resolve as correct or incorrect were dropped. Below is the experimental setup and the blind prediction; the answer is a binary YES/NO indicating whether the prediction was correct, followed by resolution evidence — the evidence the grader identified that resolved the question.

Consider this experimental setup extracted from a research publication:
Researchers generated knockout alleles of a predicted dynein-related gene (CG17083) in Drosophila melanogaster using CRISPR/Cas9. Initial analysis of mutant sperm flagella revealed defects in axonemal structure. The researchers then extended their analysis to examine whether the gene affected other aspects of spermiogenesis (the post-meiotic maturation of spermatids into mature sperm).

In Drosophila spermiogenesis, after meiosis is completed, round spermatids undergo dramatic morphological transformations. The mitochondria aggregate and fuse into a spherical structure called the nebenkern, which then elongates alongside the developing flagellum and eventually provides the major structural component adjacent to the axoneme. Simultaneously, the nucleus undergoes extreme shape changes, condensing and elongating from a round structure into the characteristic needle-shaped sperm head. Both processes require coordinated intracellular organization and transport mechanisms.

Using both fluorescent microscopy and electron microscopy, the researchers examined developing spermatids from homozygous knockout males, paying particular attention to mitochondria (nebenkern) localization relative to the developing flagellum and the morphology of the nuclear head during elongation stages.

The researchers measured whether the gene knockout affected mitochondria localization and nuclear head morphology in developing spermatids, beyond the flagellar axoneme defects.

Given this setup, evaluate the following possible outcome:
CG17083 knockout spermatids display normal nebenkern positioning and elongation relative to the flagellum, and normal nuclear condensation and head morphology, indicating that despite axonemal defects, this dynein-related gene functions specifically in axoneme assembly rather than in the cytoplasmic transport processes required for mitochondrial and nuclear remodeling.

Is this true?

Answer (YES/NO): NO